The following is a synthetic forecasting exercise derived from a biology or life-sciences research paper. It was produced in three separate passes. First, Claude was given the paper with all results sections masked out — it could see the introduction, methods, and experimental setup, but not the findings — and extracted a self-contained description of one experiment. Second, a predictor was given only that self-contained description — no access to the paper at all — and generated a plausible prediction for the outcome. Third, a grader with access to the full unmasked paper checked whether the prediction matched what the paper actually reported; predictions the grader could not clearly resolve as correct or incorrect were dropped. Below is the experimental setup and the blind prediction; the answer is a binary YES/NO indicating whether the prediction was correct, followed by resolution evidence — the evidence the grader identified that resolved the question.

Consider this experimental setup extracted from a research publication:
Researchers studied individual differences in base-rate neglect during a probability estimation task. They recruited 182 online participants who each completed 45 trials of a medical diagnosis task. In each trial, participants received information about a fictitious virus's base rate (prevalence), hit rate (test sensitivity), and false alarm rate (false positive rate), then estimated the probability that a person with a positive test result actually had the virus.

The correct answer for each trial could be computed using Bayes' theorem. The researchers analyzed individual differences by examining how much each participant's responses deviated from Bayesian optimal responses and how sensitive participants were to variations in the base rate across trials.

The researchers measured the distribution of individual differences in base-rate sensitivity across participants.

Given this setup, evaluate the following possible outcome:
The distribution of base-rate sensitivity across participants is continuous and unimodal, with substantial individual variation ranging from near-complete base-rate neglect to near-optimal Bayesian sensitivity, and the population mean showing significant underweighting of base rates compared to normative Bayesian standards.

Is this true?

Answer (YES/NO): NO